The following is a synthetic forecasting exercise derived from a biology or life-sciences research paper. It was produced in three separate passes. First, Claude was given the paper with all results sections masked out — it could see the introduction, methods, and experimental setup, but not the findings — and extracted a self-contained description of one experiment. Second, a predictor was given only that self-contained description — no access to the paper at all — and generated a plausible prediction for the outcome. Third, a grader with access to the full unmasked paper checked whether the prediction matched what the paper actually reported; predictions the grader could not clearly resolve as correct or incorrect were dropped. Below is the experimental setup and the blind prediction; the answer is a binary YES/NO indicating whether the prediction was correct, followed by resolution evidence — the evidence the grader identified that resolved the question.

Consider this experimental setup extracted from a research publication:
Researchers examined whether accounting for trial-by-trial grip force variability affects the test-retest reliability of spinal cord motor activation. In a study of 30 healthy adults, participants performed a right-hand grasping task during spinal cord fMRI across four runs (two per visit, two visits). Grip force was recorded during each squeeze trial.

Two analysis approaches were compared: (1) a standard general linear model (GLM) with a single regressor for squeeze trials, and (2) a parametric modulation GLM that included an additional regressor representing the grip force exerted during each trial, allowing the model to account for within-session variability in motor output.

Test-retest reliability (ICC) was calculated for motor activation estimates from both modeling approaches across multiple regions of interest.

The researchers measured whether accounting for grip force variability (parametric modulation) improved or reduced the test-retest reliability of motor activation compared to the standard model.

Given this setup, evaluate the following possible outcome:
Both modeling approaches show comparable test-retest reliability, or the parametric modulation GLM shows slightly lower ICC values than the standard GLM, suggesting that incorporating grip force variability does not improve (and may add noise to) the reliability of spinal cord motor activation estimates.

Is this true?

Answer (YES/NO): YES